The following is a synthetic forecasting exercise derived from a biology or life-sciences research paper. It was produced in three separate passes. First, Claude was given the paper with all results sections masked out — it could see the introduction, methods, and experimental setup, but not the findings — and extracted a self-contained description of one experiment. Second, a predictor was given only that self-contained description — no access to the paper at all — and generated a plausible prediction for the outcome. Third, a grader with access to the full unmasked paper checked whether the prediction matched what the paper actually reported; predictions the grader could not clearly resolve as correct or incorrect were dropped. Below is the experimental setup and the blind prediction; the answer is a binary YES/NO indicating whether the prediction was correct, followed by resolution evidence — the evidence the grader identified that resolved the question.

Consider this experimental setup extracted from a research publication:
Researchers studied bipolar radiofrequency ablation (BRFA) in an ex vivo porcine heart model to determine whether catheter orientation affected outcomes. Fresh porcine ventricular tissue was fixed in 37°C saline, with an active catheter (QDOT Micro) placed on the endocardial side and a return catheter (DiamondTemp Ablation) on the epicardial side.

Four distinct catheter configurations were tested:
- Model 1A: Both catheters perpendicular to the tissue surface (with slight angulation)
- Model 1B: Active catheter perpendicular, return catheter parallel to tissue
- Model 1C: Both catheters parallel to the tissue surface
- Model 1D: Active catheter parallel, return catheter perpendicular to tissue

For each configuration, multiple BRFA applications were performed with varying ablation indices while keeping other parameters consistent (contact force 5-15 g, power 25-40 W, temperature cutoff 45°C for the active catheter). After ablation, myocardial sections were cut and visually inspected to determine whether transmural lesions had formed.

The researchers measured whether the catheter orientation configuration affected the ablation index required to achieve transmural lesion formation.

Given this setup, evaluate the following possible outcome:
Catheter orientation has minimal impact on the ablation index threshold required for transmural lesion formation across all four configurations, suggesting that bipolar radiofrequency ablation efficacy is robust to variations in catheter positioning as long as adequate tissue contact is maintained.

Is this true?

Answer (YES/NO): YES